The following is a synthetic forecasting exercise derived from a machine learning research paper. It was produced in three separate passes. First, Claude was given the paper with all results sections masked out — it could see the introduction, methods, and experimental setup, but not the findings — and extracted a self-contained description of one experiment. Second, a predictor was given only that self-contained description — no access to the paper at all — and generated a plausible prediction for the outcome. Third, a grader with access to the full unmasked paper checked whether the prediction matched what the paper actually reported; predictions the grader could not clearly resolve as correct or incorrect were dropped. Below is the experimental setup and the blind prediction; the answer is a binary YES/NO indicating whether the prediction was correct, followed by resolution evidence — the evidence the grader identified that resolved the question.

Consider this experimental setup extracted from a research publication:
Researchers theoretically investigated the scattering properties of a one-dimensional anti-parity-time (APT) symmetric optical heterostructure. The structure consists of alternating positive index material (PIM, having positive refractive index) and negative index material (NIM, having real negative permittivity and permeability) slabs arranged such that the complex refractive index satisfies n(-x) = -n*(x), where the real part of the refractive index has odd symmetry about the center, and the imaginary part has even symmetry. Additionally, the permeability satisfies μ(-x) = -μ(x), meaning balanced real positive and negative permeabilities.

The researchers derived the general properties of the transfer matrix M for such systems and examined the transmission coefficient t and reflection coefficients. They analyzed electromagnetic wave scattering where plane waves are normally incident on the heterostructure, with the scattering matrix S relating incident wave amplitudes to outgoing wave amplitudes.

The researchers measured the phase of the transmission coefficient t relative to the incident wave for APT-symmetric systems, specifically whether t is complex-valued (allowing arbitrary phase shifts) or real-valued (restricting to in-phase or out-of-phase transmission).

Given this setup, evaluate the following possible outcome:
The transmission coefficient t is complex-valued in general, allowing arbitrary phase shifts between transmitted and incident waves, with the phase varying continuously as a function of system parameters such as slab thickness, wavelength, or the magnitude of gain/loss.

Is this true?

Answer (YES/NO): NO